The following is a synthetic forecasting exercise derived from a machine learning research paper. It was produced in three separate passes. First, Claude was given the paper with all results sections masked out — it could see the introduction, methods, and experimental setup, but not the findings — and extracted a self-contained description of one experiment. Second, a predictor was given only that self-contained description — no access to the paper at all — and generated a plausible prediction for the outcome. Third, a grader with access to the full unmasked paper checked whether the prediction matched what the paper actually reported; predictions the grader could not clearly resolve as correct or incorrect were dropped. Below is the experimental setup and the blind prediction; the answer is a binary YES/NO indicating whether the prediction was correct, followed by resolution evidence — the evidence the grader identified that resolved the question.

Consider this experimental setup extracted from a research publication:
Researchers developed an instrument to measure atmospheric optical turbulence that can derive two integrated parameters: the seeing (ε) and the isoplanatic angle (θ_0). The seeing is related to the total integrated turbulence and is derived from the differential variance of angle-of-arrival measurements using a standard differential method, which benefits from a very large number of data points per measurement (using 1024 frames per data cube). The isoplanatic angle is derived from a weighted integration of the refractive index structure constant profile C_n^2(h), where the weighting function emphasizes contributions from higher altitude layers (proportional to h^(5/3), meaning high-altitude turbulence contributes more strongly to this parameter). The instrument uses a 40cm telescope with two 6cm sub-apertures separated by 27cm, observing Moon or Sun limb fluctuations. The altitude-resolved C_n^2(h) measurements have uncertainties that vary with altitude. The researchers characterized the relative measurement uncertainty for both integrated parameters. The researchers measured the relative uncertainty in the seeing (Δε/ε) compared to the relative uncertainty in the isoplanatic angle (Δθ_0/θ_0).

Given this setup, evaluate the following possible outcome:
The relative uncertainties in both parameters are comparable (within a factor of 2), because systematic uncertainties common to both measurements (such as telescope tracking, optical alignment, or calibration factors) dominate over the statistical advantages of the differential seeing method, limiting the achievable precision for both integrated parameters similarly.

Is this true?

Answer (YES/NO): NO